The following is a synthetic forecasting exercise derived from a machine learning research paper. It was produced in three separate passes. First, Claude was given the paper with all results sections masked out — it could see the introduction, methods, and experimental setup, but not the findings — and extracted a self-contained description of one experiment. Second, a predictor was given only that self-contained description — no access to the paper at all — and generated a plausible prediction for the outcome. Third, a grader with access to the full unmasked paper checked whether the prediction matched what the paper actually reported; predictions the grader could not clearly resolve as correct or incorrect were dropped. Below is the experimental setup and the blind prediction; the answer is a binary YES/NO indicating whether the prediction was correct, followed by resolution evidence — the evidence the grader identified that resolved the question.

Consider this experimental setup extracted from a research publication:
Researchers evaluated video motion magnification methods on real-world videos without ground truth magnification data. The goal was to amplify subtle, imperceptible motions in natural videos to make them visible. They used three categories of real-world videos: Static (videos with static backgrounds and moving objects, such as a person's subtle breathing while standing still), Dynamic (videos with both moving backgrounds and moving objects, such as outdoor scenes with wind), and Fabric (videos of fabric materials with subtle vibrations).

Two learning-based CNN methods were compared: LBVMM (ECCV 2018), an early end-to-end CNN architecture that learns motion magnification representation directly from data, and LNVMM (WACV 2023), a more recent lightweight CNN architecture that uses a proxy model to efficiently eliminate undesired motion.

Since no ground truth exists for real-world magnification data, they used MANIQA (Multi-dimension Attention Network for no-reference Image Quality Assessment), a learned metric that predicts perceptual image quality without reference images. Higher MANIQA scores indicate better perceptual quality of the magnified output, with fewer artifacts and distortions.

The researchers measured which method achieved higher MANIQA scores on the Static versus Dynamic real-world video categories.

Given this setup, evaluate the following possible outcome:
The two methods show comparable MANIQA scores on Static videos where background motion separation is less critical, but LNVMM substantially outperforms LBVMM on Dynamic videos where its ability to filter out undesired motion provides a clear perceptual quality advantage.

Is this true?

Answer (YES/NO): NO